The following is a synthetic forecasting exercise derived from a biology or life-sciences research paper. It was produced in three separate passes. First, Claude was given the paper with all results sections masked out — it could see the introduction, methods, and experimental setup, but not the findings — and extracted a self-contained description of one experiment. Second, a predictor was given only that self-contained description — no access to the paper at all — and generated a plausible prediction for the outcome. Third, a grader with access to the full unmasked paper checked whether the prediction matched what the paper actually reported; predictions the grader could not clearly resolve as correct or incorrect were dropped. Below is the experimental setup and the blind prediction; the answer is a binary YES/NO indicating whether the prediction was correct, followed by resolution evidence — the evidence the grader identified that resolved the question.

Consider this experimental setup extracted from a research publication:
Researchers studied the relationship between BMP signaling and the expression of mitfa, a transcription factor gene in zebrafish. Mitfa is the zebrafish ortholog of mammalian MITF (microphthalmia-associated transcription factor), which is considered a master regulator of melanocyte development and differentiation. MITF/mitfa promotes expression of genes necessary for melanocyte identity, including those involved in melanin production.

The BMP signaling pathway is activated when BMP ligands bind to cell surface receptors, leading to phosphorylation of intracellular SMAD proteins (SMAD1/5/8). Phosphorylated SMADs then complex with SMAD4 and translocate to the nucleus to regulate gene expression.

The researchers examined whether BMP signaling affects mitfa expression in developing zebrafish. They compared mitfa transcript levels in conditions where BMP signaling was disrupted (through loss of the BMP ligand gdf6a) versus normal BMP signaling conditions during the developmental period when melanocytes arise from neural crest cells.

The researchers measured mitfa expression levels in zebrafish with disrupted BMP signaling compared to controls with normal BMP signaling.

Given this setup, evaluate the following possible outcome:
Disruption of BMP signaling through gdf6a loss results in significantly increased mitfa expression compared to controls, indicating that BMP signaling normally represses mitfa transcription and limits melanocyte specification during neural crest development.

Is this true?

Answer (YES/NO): YES